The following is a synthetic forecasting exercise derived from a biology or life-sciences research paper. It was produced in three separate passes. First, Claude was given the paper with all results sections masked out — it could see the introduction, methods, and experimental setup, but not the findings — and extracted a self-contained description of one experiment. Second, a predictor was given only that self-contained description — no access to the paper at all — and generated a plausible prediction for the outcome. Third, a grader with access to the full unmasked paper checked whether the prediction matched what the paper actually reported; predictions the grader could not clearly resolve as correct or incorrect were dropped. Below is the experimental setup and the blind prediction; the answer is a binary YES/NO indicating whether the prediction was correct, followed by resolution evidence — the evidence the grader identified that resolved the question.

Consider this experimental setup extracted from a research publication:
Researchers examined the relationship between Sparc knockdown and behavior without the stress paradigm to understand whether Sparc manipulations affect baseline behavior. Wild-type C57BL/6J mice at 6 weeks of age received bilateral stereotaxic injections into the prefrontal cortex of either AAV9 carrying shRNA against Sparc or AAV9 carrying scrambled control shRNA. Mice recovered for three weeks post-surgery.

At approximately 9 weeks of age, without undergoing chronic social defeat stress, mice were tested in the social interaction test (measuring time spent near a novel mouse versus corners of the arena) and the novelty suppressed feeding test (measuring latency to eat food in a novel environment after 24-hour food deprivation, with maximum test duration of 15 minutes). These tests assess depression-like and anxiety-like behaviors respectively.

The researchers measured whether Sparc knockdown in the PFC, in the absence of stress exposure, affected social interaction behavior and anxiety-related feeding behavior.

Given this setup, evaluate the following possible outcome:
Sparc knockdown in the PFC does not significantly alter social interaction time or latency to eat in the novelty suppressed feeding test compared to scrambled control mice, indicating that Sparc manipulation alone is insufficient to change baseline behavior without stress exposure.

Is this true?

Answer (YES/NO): NO